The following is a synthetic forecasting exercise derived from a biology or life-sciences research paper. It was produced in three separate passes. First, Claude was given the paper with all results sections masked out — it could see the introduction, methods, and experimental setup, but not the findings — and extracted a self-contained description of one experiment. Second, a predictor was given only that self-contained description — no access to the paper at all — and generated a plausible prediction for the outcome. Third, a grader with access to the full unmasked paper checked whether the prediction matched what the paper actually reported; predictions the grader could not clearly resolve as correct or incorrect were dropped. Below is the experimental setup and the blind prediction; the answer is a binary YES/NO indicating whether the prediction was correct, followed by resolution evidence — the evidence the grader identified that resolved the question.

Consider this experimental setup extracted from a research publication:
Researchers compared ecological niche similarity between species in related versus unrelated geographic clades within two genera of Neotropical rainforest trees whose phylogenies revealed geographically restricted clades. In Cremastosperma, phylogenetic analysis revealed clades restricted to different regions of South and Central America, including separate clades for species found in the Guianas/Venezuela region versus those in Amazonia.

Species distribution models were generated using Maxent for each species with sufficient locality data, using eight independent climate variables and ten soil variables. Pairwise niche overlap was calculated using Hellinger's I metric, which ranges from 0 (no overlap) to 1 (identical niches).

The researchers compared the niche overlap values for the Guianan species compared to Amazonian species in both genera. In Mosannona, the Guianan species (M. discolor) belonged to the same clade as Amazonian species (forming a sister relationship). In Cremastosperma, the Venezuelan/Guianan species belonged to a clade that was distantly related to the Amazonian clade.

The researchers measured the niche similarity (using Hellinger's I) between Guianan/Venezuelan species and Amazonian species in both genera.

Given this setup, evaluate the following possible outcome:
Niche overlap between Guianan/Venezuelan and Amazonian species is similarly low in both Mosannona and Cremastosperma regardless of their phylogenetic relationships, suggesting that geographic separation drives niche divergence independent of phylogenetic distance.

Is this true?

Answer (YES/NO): NO